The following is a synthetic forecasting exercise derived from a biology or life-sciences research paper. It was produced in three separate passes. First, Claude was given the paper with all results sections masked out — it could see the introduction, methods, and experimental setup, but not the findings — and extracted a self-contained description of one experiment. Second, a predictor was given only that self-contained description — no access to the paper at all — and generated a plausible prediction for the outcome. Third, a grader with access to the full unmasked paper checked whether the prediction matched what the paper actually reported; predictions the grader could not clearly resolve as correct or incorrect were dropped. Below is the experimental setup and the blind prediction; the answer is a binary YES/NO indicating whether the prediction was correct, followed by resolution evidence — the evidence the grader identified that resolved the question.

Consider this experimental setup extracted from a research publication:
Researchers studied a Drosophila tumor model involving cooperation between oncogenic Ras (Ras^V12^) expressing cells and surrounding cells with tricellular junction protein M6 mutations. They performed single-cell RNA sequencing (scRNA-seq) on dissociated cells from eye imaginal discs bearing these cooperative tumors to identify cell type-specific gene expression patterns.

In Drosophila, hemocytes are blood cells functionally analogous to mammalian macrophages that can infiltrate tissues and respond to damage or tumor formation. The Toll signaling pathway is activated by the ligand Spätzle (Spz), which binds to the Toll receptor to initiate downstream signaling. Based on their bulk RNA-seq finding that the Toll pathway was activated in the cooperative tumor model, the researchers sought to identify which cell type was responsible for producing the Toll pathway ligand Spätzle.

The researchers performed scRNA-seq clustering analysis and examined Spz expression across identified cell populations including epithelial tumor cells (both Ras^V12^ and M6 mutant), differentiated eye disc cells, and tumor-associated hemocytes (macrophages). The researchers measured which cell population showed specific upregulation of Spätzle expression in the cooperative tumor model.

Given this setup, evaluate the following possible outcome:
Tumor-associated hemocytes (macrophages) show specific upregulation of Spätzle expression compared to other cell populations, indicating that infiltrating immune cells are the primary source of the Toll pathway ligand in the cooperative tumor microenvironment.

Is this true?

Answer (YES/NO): YES